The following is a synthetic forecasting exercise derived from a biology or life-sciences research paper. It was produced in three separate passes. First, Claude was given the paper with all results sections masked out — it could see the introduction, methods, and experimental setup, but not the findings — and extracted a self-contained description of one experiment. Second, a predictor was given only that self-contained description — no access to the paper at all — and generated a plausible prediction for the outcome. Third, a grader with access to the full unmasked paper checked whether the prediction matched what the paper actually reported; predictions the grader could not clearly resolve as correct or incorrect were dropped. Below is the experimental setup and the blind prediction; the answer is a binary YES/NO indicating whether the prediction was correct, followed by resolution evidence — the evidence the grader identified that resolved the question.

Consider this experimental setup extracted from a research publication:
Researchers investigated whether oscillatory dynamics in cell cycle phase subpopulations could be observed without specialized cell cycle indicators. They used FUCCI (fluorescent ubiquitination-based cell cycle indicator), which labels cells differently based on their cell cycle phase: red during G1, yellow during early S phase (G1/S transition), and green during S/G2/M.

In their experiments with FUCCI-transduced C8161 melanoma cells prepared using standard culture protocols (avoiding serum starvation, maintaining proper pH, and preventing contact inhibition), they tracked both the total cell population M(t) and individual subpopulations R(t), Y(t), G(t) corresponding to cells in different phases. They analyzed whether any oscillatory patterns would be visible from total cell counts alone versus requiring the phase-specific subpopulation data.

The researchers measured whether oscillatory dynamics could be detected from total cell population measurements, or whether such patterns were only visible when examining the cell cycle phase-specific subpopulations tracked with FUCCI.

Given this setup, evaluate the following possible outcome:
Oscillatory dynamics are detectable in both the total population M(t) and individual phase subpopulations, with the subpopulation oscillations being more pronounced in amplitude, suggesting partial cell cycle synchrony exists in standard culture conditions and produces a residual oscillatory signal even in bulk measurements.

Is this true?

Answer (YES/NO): NO